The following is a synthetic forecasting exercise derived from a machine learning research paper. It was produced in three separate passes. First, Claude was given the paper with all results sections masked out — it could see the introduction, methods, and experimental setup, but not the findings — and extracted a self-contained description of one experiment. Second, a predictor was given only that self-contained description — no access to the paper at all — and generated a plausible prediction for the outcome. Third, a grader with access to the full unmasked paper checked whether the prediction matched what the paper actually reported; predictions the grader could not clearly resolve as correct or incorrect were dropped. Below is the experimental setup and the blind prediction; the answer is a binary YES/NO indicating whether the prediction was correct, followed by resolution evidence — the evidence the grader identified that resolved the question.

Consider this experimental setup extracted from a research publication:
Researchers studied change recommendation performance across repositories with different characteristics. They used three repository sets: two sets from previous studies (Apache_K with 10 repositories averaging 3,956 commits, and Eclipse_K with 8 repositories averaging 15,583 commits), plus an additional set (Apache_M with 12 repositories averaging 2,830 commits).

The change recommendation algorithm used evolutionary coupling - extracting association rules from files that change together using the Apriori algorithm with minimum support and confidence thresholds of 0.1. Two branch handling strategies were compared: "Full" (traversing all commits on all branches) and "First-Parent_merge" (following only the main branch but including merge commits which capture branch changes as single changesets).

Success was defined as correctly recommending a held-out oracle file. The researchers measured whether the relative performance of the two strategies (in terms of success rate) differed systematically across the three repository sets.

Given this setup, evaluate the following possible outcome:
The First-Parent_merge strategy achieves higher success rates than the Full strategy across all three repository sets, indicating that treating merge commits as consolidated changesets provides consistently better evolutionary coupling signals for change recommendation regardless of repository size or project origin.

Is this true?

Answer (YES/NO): NO